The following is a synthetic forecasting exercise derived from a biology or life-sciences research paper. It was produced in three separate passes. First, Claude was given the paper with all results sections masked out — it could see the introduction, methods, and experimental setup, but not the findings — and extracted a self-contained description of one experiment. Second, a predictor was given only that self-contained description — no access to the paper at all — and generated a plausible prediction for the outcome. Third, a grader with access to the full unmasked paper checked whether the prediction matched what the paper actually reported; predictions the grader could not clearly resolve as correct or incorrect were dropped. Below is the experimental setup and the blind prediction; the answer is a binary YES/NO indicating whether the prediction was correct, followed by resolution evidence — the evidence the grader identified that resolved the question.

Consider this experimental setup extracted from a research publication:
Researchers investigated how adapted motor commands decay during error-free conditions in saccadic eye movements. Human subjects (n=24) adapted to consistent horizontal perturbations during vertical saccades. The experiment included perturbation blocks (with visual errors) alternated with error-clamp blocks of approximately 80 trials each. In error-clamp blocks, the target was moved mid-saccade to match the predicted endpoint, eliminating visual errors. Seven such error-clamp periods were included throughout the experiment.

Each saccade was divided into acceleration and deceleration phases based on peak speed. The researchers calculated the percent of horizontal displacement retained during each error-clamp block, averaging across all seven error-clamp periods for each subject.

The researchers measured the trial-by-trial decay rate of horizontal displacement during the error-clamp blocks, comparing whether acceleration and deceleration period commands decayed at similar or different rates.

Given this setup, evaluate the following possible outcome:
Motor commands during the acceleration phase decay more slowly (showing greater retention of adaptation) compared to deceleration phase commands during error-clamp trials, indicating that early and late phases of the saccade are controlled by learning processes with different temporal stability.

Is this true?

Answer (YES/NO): NO